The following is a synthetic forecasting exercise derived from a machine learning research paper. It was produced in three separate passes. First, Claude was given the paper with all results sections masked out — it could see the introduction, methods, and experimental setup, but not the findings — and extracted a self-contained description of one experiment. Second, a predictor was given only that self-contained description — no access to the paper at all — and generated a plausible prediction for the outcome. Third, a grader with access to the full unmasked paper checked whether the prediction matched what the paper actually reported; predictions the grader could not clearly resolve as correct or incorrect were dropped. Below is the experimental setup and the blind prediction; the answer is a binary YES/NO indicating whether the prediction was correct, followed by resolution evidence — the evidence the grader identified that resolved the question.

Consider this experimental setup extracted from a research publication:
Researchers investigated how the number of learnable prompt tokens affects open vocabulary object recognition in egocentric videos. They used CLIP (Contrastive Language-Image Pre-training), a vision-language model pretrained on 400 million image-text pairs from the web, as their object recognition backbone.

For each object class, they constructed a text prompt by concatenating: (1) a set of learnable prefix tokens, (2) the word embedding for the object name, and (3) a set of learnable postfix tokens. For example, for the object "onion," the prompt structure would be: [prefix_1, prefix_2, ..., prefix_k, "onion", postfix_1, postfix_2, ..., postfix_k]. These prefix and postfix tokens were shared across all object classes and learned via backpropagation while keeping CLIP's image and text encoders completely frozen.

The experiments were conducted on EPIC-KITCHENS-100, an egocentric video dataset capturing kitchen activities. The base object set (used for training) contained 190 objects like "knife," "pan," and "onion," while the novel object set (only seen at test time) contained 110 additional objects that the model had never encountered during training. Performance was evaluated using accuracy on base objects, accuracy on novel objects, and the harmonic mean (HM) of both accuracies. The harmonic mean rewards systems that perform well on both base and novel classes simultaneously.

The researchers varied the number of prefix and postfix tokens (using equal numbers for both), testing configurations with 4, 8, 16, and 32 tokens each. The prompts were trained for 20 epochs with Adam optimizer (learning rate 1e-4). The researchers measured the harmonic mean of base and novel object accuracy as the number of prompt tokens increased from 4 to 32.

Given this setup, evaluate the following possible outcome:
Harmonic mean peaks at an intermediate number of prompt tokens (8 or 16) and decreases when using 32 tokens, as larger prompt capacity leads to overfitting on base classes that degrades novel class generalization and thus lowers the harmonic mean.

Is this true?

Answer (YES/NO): YES